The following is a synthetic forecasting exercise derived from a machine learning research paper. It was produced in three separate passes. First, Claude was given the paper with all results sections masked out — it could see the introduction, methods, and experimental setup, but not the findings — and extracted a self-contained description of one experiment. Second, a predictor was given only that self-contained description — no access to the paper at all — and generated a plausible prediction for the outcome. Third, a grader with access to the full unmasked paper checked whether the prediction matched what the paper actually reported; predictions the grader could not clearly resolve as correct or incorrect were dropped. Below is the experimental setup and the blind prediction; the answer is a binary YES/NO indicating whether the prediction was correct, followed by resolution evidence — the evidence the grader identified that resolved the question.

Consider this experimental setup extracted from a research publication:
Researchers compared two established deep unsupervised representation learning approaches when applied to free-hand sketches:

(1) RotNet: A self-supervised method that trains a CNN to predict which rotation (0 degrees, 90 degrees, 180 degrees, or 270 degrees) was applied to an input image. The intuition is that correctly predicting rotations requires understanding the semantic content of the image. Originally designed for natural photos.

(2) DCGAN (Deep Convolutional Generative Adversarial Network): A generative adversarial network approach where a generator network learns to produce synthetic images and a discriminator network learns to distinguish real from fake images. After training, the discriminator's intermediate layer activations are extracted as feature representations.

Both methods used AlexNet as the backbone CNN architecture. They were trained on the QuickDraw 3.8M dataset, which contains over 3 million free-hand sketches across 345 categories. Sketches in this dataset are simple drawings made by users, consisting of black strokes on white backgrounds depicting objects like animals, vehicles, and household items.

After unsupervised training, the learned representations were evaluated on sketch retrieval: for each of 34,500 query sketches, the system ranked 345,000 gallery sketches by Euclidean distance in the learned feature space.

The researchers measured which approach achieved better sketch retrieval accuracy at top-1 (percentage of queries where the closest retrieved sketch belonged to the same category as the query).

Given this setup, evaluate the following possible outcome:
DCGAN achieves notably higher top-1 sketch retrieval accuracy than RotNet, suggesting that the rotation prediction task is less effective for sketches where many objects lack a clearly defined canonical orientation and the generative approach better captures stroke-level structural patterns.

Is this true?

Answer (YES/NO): NO